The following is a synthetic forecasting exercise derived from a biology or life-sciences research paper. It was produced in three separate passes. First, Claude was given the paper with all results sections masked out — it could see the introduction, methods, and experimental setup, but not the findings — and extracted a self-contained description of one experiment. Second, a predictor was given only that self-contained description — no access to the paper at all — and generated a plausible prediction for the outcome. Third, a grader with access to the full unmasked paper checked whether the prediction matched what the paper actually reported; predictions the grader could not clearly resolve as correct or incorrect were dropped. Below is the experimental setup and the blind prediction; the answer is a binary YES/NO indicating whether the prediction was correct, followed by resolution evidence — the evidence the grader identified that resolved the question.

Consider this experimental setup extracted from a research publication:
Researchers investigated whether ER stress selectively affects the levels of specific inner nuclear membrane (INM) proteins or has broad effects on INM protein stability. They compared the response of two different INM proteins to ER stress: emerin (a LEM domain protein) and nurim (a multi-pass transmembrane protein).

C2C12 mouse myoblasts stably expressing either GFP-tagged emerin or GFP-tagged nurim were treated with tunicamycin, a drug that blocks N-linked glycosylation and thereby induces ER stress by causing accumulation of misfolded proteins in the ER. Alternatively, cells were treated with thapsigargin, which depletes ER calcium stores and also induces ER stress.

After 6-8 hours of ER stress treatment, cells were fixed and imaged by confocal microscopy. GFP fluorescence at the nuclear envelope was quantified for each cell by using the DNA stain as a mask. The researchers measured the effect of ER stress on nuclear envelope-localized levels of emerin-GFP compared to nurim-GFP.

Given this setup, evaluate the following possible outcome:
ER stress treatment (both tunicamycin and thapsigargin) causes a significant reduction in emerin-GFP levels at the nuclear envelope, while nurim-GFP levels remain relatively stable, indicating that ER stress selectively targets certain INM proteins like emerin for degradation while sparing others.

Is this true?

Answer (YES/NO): NO